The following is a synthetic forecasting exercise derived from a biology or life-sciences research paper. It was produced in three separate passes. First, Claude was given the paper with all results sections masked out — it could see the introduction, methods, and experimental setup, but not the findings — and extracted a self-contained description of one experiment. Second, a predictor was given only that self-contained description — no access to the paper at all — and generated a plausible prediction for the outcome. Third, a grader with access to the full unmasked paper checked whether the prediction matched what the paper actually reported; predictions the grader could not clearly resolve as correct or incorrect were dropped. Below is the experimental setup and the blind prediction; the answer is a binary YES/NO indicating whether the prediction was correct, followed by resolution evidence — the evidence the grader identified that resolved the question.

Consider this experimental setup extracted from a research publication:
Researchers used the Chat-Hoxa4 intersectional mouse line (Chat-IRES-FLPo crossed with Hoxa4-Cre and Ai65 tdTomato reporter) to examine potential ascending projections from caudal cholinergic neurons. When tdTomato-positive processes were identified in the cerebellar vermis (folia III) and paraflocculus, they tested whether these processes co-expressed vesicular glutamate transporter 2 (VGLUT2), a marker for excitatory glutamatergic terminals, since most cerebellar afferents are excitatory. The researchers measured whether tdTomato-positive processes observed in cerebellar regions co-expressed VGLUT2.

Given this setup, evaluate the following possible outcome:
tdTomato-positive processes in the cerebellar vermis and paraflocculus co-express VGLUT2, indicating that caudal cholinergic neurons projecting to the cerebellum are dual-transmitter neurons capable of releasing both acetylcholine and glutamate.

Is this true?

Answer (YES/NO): NO